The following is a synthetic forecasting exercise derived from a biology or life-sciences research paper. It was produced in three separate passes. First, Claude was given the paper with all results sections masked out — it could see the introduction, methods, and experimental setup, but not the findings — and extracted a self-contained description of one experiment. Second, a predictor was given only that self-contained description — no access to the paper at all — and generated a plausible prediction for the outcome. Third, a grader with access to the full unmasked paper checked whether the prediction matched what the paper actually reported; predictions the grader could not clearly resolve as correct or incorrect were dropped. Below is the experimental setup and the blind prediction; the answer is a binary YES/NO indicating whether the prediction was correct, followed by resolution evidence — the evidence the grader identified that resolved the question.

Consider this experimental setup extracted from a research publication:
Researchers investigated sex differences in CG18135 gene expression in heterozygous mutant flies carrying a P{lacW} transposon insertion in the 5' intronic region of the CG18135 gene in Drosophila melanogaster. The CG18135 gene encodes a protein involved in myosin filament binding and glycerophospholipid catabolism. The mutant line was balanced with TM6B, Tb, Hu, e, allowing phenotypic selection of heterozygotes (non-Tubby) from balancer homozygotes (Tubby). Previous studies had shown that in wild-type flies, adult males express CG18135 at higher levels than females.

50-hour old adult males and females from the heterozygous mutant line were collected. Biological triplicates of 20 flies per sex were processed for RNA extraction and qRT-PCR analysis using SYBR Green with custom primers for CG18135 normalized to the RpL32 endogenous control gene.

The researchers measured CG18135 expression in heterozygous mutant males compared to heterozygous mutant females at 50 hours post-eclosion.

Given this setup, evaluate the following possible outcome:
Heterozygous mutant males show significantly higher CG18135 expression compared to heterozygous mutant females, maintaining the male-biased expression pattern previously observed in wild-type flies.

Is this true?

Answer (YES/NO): YES